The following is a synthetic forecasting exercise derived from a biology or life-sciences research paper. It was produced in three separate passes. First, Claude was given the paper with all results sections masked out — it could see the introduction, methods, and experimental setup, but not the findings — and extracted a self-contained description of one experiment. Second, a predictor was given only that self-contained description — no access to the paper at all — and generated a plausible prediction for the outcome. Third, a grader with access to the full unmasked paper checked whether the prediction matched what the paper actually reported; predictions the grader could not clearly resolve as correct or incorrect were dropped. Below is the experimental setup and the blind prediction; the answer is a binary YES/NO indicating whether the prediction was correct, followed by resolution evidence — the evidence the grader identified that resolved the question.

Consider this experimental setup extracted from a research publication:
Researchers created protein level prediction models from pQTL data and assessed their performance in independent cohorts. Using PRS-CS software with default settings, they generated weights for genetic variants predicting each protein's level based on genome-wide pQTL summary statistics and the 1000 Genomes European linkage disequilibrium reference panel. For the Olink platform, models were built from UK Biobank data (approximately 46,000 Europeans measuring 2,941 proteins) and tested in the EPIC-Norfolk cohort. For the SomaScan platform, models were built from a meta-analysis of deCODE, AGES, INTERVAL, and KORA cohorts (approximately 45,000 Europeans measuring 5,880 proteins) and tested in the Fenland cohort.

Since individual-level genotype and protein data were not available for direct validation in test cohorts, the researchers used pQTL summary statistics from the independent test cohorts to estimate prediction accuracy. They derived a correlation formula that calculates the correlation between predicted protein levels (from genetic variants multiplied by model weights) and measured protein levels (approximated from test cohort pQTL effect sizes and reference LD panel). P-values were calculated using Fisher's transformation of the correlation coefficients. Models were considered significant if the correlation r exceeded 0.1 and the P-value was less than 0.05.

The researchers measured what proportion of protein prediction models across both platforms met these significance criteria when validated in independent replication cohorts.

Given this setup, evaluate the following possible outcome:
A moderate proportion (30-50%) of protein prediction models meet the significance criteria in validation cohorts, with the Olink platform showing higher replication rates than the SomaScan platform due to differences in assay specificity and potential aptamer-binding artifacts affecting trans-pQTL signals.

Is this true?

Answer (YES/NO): NO